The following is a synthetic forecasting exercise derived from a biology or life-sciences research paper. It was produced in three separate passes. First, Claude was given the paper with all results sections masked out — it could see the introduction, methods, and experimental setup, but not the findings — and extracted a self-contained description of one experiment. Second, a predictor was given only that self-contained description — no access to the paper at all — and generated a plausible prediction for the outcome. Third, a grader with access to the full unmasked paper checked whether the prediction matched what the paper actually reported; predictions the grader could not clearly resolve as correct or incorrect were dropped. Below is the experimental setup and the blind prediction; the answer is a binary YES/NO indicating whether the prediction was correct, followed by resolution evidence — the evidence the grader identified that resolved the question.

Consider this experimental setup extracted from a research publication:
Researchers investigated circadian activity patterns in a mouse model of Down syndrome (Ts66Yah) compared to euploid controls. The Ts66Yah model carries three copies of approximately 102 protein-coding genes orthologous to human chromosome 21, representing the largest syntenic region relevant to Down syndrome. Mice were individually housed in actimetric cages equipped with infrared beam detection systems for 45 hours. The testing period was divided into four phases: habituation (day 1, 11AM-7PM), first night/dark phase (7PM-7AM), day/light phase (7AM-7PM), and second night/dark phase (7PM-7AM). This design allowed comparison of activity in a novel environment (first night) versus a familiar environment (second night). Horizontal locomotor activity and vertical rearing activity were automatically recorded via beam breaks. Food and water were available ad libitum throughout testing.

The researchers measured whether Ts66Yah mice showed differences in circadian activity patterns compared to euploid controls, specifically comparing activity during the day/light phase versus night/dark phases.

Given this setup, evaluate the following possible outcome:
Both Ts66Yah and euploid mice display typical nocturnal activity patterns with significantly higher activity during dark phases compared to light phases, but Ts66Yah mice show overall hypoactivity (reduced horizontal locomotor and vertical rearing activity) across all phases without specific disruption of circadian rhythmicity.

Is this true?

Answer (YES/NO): NO